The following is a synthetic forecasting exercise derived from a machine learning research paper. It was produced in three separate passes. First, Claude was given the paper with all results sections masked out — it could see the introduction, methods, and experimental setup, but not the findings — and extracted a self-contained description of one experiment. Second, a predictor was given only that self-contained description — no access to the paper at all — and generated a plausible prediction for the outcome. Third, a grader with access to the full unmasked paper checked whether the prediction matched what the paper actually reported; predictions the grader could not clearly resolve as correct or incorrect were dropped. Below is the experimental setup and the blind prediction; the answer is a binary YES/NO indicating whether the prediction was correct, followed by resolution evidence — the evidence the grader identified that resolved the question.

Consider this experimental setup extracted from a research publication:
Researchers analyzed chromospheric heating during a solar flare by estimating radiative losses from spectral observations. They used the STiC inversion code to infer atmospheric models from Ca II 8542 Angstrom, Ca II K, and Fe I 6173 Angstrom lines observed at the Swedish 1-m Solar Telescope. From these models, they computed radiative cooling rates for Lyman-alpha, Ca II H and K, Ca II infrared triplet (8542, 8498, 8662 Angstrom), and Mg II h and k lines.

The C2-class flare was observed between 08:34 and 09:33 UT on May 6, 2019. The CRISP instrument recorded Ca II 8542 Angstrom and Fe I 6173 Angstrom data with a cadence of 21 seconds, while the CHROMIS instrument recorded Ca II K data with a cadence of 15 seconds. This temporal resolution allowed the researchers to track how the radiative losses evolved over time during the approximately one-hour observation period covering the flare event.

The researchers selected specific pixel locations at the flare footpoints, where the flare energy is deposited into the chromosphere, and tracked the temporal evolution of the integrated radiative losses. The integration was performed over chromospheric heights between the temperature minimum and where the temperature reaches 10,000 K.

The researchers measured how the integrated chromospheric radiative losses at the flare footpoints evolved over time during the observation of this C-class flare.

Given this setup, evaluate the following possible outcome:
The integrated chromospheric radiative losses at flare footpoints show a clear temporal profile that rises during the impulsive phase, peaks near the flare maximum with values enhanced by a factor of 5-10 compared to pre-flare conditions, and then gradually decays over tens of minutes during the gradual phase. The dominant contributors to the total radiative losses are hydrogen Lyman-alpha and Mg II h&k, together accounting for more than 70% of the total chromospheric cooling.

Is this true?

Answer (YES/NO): NO